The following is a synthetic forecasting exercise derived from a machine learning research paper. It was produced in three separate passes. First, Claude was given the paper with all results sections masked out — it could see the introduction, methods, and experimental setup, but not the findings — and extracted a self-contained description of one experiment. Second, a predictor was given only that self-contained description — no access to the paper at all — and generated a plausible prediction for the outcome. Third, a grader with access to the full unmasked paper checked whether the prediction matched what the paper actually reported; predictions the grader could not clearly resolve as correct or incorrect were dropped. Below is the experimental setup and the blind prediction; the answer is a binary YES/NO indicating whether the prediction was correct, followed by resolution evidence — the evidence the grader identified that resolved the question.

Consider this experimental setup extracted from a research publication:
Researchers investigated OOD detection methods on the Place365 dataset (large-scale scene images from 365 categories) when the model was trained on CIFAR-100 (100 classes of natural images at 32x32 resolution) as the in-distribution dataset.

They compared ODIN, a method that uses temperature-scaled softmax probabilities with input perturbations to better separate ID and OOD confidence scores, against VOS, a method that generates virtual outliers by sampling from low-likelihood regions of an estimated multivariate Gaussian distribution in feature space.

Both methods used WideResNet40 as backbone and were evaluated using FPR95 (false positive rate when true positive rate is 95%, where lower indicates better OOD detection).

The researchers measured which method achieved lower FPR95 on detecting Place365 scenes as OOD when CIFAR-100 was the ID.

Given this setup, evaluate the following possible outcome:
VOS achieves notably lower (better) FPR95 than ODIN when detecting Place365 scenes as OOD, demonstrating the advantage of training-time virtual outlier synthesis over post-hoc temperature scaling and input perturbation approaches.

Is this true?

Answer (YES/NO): NO